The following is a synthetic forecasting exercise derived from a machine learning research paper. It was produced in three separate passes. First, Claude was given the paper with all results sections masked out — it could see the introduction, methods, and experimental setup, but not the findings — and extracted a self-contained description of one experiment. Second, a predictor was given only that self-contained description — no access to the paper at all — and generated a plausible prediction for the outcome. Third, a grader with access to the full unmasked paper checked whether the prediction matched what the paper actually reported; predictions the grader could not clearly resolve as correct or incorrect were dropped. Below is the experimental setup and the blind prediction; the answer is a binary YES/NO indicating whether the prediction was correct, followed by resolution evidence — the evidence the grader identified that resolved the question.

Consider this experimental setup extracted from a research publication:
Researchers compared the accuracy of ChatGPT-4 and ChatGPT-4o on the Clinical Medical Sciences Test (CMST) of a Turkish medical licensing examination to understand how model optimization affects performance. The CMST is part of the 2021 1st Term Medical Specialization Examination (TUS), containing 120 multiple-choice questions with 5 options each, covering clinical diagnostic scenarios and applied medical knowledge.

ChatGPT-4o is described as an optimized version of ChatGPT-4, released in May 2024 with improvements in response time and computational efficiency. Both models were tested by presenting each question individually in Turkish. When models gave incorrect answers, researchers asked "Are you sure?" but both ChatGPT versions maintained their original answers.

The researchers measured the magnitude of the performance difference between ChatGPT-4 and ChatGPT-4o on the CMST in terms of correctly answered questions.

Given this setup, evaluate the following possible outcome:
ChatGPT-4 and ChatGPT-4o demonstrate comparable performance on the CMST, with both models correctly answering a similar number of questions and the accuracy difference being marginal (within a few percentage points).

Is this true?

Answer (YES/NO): NO